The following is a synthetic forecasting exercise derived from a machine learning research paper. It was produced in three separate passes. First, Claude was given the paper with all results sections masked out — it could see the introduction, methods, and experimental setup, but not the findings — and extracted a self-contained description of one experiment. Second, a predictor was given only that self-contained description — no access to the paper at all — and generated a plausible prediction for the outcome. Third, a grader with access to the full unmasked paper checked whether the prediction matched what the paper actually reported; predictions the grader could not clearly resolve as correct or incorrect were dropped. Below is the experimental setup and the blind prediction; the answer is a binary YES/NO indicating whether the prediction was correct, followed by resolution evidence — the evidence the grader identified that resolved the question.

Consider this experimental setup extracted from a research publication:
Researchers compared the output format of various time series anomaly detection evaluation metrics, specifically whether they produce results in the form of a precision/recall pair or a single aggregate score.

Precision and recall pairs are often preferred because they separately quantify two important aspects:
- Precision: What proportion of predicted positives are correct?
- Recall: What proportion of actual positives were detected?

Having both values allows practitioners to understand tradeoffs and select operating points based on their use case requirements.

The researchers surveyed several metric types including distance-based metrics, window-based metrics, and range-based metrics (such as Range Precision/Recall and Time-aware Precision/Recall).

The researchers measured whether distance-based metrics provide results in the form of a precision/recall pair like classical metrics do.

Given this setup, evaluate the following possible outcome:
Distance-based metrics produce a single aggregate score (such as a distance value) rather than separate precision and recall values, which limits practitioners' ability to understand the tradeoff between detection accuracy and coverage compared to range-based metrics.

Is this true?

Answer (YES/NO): YES